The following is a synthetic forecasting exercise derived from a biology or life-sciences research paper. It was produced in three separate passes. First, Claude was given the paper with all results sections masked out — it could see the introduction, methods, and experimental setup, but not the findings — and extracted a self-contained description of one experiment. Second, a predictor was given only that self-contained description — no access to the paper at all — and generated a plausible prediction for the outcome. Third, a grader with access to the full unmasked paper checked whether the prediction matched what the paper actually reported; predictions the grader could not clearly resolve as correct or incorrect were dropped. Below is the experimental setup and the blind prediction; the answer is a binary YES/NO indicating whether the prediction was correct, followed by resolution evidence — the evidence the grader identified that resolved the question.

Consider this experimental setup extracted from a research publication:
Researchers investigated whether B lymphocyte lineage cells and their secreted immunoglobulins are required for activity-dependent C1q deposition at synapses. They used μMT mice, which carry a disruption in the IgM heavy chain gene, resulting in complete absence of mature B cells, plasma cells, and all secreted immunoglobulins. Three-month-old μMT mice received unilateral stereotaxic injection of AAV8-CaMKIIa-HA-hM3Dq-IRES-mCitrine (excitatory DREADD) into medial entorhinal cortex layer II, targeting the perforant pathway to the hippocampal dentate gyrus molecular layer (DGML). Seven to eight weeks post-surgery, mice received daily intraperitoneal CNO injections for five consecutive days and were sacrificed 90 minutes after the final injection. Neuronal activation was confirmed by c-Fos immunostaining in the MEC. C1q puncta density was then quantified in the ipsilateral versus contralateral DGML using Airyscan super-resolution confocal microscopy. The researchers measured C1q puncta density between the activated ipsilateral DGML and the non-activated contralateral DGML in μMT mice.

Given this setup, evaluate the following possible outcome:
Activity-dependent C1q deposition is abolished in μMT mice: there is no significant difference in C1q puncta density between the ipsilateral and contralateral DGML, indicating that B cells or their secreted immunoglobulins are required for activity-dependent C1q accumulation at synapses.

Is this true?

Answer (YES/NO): YES